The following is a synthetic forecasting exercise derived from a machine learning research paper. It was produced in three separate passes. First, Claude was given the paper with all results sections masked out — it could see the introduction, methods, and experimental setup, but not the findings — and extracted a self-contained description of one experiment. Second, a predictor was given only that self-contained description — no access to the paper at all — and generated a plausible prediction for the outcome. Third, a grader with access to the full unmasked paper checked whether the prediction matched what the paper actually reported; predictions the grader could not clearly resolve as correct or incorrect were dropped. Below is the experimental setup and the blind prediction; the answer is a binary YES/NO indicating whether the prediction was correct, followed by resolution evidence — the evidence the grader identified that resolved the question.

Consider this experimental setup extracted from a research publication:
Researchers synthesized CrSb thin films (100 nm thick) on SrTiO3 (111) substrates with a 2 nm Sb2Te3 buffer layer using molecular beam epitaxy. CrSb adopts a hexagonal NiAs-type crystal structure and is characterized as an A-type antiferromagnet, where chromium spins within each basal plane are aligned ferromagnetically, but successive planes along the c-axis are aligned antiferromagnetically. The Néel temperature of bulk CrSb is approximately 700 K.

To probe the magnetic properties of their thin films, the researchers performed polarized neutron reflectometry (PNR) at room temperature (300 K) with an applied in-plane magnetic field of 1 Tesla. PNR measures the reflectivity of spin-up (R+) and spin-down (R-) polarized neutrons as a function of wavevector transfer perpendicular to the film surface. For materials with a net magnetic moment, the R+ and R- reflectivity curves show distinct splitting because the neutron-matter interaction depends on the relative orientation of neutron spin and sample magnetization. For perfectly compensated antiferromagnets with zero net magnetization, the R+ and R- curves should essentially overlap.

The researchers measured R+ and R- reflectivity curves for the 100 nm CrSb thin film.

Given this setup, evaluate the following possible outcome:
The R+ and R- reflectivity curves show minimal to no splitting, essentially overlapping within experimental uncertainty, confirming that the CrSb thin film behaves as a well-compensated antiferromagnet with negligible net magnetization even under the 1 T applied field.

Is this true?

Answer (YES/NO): NO